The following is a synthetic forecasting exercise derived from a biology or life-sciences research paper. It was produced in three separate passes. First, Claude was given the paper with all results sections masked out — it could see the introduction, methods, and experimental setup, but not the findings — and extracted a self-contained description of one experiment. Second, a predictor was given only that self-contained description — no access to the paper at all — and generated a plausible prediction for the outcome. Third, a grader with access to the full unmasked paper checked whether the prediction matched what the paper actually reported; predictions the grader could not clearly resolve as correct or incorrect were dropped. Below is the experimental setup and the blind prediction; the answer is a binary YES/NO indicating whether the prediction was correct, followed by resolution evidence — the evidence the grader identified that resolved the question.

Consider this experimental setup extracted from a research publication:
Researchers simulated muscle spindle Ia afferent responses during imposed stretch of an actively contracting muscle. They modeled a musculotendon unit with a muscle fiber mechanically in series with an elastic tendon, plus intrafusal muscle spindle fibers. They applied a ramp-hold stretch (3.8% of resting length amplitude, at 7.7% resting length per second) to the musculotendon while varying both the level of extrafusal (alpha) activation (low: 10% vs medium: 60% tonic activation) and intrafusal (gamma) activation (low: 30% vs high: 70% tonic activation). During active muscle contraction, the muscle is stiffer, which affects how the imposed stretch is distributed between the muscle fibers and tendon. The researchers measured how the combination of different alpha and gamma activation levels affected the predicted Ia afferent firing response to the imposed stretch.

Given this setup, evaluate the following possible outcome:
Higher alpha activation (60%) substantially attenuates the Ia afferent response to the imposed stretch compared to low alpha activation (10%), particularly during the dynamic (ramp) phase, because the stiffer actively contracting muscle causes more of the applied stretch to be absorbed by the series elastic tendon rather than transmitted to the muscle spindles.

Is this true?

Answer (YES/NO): NO